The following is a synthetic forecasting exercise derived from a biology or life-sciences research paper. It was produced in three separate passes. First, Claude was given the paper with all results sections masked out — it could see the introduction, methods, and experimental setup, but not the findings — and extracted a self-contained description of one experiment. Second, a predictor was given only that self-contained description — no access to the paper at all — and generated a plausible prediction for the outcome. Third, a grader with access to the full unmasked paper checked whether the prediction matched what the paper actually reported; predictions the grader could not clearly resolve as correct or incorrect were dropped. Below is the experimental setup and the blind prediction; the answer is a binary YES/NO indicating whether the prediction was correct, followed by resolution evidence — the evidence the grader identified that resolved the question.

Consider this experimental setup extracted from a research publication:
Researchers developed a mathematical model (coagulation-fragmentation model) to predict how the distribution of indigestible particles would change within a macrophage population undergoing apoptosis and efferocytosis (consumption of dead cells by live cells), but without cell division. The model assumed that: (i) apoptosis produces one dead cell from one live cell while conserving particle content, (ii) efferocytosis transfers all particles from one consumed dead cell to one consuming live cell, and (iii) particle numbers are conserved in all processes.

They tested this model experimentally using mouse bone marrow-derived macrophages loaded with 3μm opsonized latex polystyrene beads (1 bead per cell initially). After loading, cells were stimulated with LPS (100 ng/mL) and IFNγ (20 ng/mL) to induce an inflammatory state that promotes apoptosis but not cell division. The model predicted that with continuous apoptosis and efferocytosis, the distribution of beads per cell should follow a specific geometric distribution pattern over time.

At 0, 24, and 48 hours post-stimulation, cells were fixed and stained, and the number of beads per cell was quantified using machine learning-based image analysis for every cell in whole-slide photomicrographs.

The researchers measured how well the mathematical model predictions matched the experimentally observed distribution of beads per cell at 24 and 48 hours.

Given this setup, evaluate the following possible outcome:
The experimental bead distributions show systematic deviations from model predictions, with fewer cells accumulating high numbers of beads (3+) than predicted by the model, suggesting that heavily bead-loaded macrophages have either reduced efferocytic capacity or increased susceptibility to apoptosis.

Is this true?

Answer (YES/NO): NO